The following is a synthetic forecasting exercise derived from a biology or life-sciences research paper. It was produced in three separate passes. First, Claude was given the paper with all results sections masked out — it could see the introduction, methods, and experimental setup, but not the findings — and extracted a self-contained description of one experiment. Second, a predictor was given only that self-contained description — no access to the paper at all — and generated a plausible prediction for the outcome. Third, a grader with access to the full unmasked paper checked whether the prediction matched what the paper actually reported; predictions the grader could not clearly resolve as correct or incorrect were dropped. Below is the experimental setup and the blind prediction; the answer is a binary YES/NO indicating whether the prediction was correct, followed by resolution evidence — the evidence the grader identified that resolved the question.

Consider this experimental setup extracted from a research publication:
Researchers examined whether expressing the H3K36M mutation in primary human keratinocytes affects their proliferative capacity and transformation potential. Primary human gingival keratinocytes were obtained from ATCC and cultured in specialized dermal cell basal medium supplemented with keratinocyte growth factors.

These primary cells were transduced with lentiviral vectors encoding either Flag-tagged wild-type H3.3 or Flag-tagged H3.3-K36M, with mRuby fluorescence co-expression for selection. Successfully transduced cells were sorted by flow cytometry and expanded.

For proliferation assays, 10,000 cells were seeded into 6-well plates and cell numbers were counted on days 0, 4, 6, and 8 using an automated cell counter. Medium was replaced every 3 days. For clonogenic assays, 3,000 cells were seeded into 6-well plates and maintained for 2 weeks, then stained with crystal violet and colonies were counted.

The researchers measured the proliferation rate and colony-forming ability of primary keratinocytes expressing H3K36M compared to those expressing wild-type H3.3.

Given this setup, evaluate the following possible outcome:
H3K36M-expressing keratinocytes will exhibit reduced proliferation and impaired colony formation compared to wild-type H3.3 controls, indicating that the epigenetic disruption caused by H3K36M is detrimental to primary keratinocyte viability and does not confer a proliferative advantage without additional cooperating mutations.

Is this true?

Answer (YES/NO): NO